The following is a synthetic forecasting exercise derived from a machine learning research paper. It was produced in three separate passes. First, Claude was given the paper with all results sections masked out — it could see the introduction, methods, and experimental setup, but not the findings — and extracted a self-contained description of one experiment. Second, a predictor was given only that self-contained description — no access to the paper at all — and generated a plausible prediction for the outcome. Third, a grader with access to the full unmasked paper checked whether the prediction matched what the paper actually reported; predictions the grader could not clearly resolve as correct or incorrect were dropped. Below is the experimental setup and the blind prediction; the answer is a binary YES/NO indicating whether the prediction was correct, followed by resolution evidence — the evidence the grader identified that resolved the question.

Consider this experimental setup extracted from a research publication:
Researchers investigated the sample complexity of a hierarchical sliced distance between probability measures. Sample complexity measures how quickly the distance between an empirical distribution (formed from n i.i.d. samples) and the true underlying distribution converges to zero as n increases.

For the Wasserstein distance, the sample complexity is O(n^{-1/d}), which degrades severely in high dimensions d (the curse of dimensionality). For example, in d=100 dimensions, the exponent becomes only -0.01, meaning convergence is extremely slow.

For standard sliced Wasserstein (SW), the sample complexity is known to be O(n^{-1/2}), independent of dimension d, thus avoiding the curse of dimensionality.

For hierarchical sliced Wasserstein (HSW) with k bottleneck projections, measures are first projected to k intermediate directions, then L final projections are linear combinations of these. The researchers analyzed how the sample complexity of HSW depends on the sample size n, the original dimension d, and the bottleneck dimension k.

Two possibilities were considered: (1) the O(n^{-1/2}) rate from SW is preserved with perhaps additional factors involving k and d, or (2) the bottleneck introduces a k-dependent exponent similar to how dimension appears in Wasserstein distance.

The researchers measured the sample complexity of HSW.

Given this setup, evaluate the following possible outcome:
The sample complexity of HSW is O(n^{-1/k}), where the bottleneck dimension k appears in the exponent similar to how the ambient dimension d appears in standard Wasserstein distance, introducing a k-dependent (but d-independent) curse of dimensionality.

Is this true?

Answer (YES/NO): NO